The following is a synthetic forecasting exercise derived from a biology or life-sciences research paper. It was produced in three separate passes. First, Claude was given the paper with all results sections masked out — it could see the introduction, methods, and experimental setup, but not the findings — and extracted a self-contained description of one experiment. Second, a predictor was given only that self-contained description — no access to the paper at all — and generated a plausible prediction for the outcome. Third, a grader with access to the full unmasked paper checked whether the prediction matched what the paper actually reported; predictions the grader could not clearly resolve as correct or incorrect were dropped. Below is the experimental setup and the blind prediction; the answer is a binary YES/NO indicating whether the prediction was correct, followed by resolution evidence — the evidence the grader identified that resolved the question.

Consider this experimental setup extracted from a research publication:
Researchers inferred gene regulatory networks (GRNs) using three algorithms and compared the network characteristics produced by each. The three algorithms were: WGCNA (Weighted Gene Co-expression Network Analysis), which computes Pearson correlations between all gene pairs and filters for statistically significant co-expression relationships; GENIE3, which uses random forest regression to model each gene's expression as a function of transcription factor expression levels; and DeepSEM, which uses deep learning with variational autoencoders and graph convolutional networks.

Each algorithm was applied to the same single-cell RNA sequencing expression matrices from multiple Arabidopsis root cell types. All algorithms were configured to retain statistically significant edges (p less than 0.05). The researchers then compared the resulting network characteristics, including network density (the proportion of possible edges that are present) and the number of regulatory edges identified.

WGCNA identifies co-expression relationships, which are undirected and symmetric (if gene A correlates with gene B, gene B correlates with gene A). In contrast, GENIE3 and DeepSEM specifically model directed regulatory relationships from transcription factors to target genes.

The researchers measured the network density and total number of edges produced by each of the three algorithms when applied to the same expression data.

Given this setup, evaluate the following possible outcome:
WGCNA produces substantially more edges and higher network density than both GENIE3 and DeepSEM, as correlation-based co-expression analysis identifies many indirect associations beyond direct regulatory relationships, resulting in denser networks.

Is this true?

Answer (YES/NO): NO